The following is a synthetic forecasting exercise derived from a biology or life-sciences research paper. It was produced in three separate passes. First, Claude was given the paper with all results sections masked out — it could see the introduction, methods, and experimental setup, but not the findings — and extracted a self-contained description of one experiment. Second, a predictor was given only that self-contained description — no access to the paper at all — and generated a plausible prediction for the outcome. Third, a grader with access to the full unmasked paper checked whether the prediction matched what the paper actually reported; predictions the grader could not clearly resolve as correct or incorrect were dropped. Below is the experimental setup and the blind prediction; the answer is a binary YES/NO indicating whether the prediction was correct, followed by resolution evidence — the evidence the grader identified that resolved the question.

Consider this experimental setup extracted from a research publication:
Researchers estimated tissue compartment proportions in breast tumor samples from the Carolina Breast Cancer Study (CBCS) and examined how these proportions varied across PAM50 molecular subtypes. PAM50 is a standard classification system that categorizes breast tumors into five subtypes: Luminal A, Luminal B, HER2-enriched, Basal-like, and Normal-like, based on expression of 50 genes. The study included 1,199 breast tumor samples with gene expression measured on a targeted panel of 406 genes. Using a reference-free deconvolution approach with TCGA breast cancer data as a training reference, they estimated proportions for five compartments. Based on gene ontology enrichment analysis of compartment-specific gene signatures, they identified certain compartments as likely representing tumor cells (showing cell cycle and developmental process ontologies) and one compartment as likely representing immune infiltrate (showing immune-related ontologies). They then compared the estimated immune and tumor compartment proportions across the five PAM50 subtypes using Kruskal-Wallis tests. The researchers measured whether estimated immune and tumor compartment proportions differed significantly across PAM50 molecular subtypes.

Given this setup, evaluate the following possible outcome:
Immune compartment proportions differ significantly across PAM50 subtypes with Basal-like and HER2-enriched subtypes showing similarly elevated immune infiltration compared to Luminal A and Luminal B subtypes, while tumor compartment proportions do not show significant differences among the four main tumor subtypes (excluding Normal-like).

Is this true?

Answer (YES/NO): NO